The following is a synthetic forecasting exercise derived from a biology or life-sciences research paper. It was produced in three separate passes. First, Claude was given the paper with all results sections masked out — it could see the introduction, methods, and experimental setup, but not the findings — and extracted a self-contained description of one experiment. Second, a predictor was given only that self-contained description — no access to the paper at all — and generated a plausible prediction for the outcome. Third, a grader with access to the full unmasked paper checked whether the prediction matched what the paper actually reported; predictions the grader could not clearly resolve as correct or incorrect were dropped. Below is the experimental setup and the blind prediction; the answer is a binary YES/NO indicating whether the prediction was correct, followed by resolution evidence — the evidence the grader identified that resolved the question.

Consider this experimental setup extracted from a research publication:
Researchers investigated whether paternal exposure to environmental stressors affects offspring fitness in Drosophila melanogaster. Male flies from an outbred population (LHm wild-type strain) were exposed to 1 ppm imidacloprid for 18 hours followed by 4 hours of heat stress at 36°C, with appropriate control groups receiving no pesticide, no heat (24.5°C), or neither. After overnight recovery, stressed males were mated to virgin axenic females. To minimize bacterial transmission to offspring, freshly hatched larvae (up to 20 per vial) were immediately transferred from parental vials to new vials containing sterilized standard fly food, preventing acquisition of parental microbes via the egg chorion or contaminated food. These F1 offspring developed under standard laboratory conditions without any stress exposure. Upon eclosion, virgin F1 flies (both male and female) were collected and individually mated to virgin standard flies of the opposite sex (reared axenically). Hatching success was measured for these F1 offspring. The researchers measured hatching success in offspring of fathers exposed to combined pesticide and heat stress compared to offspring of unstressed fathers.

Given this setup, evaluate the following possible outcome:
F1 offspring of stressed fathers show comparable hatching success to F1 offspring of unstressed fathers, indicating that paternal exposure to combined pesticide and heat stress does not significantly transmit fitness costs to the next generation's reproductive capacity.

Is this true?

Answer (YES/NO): NO